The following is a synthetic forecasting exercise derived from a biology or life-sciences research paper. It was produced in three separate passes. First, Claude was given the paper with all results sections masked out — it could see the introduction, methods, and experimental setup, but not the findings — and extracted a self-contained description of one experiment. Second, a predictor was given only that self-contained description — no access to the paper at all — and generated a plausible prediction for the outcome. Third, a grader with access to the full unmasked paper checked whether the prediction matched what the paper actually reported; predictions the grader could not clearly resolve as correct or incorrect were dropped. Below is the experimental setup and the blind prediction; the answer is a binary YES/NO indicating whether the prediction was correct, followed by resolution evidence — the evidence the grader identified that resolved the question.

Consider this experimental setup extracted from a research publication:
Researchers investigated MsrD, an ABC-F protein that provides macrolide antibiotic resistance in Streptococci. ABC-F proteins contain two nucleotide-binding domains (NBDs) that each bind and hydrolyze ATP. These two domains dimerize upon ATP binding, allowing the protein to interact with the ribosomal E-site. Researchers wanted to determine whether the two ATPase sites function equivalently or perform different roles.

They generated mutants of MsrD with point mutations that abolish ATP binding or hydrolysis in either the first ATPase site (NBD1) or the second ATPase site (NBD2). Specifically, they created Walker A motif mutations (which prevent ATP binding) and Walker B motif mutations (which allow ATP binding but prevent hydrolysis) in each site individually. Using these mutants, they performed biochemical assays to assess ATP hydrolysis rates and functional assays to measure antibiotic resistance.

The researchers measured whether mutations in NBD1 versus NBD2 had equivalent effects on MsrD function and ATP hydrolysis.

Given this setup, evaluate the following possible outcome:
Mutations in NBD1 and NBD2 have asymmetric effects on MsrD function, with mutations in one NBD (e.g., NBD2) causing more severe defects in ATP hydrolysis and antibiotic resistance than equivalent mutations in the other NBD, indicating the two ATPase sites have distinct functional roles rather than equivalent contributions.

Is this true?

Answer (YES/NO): NO